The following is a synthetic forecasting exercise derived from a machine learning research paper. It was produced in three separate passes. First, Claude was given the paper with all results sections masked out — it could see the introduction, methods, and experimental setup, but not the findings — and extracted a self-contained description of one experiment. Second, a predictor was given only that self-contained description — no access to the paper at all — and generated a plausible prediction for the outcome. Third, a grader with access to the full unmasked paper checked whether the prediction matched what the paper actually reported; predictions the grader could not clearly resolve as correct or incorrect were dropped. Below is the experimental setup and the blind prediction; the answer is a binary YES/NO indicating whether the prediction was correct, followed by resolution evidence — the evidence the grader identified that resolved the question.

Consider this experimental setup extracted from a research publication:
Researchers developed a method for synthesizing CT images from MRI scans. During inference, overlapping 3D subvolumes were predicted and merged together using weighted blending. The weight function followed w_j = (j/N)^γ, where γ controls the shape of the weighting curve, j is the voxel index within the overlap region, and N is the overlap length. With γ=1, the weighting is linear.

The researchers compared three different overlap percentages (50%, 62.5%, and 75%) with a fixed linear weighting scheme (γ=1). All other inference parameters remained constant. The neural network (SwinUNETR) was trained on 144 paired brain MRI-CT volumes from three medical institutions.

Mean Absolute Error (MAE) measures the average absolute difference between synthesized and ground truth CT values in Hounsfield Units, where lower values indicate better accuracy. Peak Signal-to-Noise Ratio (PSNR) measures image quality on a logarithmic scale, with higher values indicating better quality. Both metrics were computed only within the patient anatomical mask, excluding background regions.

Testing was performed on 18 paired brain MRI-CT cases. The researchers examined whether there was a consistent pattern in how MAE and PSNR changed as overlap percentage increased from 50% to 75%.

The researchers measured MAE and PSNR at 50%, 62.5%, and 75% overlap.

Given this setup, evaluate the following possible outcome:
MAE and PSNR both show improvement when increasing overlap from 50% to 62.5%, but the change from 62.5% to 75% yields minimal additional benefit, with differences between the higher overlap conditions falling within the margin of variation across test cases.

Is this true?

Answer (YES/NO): NO